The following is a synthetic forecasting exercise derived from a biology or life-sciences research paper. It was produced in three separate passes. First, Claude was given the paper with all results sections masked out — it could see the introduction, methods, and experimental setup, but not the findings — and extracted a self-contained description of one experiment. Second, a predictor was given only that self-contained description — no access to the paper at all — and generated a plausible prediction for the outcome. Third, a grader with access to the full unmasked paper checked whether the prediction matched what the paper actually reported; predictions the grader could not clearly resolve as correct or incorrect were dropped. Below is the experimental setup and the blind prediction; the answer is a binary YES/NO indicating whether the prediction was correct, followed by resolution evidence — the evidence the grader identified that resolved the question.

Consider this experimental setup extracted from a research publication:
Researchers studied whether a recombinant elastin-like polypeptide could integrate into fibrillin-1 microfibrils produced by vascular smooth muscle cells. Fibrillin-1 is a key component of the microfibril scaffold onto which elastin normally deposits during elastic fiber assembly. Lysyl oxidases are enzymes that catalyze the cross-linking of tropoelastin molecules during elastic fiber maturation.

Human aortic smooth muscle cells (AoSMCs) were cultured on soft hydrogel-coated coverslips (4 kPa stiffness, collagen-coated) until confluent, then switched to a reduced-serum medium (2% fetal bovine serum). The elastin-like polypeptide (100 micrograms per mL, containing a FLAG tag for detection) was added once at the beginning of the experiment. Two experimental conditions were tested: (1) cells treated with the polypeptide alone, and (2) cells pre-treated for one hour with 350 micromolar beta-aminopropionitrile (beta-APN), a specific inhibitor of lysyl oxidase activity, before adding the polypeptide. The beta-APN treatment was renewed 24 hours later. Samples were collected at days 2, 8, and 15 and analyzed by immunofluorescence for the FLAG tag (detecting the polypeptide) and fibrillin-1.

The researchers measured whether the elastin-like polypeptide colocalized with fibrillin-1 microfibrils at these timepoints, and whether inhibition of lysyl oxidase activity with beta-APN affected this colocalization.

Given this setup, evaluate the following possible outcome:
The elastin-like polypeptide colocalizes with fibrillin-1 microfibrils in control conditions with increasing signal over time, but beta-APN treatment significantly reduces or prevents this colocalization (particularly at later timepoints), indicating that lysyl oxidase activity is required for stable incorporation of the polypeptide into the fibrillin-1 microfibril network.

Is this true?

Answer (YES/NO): NO